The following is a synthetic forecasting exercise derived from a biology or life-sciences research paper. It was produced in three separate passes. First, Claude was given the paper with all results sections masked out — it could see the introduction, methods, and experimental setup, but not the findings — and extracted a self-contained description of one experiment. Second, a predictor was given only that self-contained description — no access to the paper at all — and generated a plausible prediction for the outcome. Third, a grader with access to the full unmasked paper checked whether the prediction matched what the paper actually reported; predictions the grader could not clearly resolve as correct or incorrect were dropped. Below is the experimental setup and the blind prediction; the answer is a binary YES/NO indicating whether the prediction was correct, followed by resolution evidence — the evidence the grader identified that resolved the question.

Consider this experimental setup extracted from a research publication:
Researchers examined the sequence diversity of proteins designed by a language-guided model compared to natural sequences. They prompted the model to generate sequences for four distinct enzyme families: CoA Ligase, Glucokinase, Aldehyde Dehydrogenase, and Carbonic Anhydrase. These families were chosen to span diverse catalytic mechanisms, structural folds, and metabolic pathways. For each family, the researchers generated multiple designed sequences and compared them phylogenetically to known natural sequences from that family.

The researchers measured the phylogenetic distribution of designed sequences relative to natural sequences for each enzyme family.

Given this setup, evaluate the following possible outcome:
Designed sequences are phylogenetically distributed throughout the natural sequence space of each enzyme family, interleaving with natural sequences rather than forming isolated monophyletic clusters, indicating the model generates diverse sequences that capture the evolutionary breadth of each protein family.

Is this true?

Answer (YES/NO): NO